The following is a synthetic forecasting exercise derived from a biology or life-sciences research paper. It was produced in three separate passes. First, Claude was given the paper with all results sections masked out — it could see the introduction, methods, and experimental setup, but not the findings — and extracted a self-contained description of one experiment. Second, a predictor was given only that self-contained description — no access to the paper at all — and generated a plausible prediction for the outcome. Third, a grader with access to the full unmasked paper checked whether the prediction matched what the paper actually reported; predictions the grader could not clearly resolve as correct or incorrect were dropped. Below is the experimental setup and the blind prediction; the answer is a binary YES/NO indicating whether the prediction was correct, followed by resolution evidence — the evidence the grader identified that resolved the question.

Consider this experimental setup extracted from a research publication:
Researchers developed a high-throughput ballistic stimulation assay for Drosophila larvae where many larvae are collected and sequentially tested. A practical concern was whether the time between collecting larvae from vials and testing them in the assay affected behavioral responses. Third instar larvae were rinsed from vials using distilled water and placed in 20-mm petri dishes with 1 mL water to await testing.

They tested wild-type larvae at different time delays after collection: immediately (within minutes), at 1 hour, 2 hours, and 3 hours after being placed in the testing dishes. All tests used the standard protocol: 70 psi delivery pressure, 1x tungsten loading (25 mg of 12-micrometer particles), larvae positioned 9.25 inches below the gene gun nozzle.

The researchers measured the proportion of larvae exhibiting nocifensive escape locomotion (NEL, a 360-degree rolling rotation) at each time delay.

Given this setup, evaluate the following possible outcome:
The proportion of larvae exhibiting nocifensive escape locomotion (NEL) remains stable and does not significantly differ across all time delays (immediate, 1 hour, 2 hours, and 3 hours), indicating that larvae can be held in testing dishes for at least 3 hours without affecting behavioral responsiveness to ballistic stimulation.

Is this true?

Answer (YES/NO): YES